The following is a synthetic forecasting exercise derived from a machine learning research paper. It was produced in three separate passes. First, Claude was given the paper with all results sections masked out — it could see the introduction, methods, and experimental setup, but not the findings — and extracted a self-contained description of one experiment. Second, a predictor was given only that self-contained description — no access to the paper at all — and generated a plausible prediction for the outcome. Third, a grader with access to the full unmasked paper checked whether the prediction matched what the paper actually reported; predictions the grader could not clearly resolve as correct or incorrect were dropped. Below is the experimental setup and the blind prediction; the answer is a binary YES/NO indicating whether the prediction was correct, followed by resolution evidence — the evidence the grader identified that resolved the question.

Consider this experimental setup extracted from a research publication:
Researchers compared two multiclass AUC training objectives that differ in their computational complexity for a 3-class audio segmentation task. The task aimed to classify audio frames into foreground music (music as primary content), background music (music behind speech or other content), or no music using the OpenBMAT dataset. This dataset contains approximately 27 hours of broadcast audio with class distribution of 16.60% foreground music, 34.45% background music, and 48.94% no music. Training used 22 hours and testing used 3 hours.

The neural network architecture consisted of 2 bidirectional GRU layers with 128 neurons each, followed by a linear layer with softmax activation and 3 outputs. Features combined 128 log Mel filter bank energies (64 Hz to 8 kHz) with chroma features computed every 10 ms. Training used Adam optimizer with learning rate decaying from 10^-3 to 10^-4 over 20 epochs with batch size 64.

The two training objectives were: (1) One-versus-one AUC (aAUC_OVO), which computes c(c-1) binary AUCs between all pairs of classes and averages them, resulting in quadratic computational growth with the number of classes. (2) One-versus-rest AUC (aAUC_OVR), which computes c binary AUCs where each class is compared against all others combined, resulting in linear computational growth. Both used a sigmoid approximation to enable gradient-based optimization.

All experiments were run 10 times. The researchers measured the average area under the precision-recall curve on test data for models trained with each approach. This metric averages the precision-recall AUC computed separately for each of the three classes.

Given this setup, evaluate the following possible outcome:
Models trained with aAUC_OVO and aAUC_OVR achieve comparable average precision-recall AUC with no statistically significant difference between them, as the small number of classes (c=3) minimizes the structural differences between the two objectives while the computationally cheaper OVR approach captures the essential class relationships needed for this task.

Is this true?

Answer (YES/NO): NO